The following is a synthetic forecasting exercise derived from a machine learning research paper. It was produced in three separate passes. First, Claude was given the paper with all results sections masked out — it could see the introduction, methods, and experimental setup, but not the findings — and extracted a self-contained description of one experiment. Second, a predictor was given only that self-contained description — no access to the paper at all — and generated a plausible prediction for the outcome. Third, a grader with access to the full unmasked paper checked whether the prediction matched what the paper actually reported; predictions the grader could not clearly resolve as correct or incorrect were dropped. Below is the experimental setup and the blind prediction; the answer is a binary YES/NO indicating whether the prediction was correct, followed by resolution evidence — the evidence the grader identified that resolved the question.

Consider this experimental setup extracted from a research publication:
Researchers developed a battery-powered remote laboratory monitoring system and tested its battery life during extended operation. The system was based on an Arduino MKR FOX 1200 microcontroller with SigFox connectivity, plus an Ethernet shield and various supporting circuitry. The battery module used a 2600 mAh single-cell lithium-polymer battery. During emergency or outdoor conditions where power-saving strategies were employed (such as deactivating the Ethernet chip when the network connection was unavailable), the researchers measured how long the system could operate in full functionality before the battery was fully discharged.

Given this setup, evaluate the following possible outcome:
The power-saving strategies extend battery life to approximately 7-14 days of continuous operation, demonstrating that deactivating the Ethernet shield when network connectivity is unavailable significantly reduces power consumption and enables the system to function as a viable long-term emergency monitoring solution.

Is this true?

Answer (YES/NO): NO